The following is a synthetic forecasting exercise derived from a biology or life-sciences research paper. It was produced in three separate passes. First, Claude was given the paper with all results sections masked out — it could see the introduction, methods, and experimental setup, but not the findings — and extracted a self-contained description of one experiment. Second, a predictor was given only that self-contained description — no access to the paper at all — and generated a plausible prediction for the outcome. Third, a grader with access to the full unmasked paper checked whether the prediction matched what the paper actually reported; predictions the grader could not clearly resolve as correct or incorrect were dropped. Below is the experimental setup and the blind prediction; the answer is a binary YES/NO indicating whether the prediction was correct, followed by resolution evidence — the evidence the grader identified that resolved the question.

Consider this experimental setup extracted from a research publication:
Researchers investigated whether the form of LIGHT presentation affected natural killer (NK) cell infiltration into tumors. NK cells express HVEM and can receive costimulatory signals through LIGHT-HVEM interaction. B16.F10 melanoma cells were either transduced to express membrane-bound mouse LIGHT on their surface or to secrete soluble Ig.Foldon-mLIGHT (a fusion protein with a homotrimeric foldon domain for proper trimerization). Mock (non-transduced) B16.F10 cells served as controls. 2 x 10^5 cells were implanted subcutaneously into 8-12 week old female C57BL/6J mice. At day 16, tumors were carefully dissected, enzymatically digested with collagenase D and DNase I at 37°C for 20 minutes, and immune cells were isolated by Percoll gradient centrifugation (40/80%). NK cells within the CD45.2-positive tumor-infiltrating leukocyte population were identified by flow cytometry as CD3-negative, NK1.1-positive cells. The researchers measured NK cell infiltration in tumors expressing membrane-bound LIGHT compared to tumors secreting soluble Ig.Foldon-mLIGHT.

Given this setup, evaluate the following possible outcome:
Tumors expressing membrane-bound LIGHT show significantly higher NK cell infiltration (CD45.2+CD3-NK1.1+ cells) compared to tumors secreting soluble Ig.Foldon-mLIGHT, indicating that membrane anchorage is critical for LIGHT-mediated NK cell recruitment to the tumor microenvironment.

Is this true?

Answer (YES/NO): NO